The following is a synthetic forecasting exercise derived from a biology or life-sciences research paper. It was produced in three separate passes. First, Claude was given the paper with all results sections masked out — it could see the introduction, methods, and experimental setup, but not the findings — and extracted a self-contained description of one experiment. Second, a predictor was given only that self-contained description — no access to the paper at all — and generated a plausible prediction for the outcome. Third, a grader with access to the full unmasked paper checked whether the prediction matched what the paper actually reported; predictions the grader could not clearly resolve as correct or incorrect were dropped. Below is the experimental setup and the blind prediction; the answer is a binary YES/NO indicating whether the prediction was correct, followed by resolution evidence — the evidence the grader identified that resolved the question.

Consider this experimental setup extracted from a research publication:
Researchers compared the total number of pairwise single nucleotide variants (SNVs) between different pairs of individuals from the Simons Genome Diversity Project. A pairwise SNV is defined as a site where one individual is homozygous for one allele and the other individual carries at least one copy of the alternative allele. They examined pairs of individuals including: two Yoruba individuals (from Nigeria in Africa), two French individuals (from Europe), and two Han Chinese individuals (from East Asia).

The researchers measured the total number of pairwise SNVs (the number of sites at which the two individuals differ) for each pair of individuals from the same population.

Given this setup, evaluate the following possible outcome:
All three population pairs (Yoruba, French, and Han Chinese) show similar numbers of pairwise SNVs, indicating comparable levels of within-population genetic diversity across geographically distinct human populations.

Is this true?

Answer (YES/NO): NO